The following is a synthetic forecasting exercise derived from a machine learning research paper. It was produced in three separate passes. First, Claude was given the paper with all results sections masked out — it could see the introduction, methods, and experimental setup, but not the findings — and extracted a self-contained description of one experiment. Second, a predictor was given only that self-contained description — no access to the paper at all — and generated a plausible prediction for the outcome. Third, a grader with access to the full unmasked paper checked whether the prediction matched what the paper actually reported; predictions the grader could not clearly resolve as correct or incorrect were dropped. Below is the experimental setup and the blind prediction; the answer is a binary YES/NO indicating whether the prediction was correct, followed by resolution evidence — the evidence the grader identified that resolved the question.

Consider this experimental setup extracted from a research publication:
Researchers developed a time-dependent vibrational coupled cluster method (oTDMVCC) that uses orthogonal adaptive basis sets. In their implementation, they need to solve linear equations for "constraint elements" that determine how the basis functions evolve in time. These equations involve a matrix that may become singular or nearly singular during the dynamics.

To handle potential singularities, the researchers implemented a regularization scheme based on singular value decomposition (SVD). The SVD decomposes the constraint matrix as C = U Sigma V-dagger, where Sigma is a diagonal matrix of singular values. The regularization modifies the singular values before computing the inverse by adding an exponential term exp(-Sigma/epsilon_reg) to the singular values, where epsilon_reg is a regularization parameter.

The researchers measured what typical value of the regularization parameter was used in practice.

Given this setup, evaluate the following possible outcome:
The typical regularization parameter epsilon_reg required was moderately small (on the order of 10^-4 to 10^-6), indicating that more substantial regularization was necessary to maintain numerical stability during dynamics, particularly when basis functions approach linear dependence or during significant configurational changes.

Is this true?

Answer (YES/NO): NO